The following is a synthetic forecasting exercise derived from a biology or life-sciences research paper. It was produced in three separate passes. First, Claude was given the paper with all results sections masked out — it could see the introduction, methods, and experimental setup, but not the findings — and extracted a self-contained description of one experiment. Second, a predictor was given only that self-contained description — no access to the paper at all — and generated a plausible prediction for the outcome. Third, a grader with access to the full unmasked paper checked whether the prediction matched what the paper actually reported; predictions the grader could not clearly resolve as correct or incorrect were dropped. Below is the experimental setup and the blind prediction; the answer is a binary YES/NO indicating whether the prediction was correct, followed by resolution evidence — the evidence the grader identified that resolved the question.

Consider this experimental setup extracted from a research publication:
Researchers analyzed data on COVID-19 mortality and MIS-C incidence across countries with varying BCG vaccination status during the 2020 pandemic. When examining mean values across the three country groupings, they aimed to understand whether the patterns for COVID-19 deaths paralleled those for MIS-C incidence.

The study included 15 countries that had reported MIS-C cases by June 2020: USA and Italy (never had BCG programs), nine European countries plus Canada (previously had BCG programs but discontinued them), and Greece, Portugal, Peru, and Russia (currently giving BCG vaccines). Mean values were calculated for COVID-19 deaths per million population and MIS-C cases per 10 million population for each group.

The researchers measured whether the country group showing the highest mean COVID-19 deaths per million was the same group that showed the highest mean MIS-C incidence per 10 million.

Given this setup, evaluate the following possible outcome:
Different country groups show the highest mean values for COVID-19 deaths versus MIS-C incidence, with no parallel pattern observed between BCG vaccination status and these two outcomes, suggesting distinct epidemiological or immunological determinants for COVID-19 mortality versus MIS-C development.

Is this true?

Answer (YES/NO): NO